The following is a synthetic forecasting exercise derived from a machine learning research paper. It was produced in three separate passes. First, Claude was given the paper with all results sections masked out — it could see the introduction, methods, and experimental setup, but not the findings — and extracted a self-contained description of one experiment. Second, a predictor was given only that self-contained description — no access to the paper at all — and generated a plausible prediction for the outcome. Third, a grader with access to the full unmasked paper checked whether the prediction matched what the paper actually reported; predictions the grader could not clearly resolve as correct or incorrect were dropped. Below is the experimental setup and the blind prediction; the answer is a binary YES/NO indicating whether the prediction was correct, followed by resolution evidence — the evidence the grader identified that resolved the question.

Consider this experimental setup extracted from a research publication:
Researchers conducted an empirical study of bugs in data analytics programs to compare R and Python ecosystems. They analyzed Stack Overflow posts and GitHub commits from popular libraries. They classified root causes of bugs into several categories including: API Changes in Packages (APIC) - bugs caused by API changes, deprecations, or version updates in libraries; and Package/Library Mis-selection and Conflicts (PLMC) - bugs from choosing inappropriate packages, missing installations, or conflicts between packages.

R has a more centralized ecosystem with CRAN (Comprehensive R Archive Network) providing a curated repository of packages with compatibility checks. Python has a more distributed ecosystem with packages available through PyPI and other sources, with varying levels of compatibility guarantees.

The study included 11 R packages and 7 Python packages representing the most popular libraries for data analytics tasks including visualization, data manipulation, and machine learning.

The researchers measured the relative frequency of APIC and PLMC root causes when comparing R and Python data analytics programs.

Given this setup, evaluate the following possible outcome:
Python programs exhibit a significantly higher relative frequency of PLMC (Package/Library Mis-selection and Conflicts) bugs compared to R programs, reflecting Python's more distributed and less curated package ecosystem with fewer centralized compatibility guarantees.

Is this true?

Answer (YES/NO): YES